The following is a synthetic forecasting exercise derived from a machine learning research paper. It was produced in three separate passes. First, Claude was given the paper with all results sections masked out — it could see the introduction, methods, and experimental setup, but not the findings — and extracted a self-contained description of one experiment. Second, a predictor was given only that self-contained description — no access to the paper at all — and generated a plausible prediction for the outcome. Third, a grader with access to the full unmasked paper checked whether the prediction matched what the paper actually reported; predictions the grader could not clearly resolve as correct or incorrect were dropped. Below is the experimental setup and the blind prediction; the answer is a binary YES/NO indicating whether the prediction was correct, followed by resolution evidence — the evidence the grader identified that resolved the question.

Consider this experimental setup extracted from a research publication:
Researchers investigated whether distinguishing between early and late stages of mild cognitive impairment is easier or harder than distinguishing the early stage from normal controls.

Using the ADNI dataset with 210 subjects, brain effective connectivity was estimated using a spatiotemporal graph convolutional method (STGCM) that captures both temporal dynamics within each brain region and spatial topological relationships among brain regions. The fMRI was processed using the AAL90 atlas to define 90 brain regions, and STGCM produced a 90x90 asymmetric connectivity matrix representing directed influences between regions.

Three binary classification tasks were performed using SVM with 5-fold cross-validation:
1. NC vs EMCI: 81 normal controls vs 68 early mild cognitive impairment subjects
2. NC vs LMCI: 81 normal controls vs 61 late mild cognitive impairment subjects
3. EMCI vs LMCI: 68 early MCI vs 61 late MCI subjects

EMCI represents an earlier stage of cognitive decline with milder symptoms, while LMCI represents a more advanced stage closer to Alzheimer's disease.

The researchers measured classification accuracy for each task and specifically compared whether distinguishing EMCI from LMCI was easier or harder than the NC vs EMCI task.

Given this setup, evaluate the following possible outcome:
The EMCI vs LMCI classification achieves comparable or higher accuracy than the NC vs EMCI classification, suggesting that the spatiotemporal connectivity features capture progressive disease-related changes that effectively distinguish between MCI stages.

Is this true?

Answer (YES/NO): YES